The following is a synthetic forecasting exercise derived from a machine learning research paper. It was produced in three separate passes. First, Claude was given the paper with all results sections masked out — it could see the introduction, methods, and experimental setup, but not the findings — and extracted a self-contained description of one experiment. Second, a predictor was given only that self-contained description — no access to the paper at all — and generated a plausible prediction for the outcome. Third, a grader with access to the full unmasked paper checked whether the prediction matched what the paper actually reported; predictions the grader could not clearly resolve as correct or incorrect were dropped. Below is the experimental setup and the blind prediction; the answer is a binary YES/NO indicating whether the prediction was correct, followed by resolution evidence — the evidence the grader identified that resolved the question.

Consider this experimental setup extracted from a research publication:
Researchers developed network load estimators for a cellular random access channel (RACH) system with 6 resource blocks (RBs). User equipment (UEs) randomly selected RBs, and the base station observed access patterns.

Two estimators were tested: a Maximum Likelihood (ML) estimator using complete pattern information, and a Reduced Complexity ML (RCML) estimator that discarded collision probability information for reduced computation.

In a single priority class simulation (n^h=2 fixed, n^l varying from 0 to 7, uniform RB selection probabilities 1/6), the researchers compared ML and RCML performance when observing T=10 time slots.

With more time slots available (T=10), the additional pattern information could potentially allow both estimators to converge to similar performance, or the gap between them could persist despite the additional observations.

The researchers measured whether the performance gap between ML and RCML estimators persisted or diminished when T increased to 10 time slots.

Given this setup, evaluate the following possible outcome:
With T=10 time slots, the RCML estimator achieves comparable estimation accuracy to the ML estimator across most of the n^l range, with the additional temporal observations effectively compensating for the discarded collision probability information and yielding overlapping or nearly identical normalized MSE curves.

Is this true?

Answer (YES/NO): NO